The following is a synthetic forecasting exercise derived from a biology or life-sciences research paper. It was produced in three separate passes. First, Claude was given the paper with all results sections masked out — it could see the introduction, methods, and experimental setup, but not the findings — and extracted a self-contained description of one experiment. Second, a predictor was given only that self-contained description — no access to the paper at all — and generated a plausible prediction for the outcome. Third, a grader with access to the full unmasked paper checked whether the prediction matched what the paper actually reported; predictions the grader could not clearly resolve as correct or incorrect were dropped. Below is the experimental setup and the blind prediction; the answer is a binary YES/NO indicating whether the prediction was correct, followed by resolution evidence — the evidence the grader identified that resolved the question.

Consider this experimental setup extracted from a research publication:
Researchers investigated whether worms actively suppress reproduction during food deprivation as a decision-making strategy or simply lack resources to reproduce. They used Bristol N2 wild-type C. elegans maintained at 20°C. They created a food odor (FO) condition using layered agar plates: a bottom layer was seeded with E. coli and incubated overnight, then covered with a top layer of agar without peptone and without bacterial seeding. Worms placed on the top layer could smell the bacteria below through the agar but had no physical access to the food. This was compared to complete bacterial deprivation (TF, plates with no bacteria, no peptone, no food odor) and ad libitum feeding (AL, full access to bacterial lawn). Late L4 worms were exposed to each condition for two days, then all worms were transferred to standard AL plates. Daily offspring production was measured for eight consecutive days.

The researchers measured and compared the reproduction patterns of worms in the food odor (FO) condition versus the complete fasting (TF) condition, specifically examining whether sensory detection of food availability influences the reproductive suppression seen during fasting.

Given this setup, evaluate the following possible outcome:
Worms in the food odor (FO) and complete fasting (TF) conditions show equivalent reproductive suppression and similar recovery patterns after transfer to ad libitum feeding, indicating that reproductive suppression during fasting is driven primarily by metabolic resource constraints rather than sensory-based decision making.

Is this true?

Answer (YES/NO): NO